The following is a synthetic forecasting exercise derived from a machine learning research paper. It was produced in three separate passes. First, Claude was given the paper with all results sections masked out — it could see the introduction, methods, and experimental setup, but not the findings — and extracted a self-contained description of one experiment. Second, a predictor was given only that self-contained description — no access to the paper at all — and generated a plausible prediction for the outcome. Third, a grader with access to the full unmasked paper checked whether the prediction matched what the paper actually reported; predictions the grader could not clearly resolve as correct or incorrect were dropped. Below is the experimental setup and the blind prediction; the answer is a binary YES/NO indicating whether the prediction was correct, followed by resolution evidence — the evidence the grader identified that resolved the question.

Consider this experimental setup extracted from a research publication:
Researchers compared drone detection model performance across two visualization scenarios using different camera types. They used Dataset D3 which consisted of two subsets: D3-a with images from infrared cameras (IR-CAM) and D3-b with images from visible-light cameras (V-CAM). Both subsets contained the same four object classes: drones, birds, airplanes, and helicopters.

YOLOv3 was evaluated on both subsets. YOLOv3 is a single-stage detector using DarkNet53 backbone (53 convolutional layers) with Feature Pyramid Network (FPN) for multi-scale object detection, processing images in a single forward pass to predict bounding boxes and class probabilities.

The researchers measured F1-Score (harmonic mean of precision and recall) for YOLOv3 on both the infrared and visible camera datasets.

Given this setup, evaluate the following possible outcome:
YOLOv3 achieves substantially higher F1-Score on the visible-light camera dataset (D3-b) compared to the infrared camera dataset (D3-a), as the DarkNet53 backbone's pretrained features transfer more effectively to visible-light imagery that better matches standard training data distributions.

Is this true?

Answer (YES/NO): NO